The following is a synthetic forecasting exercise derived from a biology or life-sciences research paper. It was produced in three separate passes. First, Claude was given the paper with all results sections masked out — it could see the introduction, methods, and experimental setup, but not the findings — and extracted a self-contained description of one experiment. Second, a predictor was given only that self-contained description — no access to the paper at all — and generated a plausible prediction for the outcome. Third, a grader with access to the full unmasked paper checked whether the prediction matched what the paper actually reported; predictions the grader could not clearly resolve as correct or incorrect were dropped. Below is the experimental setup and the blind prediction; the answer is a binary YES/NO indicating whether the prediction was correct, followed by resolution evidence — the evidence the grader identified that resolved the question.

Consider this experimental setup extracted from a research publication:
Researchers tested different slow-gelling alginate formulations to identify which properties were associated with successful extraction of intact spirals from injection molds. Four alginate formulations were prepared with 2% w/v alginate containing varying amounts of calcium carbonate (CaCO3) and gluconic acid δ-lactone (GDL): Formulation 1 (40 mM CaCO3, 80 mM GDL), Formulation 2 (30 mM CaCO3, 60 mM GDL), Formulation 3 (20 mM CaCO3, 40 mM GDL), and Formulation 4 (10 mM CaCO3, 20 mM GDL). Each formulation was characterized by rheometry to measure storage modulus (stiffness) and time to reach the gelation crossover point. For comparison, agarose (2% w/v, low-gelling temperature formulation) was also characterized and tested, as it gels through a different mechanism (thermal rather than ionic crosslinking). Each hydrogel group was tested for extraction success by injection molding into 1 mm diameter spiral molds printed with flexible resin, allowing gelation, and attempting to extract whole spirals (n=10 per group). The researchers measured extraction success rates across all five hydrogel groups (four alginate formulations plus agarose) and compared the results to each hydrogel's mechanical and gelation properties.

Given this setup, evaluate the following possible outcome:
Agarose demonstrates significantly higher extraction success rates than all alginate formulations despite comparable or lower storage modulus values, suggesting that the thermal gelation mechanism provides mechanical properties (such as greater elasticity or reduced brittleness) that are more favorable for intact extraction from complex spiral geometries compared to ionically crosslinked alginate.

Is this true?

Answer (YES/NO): NO